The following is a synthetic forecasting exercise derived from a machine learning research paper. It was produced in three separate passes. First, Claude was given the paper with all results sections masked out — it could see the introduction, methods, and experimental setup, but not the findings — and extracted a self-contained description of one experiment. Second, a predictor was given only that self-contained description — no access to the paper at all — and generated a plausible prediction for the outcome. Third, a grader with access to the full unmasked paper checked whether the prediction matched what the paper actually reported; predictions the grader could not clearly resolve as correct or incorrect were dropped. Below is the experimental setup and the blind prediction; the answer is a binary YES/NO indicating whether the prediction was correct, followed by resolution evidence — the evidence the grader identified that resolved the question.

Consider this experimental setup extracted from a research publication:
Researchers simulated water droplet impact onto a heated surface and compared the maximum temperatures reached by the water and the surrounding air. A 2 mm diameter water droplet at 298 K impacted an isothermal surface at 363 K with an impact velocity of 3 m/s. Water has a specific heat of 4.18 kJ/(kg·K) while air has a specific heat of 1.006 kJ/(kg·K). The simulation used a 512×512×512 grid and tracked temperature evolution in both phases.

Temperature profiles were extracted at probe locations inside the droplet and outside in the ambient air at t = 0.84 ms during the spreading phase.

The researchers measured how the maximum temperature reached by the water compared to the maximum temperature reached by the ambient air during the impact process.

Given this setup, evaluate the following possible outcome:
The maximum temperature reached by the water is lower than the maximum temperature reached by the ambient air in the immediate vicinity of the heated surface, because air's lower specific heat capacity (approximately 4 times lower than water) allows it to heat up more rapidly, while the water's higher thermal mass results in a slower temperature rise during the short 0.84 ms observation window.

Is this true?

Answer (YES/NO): YES